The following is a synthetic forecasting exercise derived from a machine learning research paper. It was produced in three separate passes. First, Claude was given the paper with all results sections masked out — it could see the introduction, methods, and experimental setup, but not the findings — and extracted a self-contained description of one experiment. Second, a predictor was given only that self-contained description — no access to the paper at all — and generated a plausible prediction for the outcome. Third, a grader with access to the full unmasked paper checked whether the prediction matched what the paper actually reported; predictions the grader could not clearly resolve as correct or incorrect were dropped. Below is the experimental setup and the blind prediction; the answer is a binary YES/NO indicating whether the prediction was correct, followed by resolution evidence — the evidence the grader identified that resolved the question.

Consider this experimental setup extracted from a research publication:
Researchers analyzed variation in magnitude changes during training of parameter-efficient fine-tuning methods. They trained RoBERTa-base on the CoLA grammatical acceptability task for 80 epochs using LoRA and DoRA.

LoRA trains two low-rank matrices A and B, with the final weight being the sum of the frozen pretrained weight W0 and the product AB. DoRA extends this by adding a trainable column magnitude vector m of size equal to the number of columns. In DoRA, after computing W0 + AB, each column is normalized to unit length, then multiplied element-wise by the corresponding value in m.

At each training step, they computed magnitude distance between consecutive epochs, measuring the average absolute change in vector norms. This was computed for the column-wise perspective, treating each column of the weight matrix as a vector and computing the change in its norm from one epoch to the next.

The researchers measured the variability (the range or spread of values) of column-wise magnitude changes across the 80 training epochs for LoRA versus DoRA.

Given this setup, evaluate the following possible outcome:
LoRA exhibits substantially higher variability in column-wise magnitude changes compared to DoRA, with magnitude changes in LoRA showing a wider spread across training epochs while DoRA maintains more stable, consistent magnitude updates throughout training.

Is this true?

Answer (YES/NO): NO